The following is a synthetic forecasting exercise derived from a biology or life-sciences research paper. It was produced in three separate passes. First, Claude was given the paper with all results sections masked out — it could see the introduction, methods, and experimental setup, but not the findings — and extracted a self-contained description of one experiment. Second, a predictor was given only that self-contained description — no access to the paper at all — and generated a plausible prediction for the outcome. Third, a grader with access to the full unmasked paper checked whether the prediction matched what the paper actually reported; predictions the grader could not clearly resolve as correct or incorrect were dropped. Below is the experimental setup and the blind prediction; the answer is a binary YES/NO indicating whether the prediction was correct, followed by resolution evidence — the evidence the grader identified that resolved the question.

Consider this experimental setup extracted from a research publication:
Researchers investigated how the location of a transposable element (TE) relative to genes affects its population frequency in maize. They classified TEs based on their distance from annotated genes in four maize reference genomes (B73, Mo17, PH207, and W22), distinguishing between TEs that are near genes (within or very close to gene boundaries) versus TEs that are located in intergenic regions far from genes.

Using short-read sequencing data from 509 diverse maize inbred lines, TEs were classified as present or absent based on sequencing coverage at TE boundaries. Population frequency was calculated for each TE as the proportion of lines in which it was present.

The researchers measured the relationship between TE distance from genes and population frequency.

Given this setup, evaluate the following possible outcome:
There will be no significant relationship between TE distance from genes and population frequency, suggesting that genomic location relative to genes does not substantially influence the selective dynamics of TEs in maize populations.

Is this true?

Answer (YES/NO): NO